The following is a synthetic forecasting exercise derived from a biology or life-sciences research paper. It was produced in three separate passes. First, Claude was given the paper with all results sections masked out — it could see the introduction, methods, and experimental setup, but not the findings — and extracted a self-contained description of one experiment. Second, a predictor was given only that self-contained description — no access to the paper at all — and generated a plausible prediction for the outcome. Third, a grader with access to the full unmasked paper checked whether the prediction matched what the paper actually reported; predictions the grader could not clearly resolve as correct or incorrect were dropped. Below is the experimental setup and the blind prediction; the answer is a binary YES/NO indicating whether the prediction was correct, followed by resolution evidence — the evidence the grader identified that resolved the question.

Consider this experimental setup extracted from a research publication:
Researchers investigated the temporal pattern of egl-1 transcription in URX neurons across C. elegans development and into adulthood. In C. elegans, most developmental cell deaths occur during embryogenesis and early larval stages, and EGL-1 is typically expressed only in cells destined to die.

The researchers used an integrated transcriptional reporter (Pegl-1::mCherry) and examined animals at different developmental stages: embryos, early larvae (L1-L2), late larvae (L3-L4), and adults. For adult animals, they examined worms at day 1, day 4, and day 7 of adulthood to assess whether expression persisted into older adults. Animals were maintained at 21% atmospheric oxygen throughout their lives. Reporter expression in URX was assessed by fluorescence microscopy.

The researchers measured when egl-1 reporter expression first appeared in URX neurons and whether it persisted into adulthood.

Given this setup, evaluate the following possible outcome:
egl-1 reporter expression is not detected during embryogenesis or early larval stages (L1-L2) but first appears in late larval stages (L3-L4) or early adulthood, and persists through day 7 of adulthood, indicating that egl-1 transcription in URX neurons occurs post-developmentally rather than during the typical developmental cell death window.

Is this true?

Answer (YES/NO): NO